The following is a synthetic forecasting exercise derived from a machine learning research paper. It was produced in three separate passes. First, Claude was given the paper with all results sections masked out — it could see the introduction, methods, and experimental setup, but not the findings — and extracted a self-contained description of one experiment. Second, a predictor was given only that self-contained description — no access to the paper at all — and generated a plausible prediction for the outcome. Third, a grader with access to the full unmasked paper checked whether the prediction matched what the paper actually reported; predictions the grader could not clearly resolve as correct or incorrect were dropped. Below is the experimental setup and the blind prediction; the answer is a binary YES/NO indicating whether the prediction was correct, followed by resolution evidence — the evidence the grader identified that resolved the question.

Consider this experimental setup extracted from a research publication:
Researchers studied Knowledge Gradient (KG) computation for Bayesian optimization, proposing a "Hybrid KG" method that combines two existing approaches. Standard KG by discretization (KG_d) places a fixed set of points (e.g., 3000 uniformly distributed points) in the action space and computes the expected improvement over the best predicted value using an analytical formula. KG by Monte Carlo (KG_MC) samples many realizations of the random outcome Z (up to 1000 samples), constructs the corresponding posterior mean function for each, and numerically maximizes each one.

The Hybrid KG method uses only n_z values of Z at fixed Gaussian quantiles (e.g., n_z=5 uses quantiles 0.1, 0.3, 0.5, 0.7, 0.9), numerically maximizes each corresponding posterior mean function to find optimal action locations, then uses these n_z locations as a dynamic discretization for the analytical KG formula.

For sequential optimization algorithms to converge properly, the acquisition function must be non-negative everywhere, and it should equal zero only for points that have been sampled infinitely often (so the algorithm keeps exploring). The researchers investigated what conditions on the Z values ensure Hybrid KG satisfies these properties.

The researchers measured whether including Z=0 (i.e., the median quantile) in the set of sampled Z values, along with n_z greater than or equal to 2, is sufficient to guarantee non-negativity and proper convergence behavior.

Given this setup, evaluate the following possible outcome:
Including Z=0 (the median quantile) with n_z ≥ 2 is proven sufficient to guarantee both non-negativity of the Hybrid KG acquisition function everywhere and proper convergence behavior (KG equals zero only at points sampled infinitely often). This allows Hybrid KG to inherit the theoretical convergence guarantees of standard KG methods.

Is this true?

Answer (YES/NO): YES